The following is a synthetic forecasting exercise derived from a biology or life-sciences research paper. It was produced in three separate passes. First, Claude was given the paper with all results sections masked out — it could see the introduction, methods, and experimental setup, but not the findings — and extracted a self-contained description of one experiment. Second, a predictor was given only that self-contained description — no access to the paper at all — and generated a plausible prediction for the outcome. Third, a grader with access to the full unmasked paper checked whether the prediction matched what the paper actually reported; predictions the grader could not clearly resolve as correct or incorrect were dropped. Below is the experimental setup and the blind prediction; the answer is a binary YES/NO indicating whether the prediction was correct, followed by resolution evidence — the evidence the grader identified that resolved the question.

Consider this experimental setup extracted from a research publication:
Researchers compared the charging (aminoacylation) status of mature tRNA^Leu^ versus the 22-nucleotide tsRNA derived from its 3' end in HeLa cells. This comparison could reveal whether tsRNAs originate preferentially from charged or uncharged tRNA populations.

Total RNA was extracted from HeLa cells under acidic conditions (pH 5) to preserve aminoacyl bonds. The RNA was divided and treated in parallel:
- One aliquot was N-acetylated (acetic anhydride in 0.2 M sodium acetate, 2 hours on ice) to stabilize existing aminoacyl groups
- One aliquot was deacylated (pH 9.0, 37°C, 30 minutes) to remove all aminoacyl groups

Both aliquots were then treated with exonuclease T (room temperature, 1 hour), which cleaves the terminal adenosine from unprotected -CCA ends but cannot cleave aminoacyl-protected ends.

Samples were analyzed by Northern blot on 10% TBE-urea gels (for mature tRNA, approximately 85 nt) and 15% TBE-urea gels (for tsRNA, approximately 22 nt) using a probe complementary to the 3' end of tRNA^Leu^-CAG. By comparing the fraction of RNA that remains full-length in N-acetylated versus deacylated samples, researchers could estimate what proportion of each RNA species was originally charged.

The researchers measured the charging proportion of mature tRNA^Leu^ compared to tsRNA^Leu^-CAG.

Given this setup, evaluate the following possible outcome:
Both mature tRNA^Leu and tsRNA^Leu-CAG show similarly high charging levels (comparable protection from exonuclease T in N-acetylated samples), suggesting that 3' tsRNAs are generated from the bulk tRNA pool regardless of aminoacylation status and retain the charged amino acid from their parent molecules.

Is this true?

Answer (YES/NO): NO